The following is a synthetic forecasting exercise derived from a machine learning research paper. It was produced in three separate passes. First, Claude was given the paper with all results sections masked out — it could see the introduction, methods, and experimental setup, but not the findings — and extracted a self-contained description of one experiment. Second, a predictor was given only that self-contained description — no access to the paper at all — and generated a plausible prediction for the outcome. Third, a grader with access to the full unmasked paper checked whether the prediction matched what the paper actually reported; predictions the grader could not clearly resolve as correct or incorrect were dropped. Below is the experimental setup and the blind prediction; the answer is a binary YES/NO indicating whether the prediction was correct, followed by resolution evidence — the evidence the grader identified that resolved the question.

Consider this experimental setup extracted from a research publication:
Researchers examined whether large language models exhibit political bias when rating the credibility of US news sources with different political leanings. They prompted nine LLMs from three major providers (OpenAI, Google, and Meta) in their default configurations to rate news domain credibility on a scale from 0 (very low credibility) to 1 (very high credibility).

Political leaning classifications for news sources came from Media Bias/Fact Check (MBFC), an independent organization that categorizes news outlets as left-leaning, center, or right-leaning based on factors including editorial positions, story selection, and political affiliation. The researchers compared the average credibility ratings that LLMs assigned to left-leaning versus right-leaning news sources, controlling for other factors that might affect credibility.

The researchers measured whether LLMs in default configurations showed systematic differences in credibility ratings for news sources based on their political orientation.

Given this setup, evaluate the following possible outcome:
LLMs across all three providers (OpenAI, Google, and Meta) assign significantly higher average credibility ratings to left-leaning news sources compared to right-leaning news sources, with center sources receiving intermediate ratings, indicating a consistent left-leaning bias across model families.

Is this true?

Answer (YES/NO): YES